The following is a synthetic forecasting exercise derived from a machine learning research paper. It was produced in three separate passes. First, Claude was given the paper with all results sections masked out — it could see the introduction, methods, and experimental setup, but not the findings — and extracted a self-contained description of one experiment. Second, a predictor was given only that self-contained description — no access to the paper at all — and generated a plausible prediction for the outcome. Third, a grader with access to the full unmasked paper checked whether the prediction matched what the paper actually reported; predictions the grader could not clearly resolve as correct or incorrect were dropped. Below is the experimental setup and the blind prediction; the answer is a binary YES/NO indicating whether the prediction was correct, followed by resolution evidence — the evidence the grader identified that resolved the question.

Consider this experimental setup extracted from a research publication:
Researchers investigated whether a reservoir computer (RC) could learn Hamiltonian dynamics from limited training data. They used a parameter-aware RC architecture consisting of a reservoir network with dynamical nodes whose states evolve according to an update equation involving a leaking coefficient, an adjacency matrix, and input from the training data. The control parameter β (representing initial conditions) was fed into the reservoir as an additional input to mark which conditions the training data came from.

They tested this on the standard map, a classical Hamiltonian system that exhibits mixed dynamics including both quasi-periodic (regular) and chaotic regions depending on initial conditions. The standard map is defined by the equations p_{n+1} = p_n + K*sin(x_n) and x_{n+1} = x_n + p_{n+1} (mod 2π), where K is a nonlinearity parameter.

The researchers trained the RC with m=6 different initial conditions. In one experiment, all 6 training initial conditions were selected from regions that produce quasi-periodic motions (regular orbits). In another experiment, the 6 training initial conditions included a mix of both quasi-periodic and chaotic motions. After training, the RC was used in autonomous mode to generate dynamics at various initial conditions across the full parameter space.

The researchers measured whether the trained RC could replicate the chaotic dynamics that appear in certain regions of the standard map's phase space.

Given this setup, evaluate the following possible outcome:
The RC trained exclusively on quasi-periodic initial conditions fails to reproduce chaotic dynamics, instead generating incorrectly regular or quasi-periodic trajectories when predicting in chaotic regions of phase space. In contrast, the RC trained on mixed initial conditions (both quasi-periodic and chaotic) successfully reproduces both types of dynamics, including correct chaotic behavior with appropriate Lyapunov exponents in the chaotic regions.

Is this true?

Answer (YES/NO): YES